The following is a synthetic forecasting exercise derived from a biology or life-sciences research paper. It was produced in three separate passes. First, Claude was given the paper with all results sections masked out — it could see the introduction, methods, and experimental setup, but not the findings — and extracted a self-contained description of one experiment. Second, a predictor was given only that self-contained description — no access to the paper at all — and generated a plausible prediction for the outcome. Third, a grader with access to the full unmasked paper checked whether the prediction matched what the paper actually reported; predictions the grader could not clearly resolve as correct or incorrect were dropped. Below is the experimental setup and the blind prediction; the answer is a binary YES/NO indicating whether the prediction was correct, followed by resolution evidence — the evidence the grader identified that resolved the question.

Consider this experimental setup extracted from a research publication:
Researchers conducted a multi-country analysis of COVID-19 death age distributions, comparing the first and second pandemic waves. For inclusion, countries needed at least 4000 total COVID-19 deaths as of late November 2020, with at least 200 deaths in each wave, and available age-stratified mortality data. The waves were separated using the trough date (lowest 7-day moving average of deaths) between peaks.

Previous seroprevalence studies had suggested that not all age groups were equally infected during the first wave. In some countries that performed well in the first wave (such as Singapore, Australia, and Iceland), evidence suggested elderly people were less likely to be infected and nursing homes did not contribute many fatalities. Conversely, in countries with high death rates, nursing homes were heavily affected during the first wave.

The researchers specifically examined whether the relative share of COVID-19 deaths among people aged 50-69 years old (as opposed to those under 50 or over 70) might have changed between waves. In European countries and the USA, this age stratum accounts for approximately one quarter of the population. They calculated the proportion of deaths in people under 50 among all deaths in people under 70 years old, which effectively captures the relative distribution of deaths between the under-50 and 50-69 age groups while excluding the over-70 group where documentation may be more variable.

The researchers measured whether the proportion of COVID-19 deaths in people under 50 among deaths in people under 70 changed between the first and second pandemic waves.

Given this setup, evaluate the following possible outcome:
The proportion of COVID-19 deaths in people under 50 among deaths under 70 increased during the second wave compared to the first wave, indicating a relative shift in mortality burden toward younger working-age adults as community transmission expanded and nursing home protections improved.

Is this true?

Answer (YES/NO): YES